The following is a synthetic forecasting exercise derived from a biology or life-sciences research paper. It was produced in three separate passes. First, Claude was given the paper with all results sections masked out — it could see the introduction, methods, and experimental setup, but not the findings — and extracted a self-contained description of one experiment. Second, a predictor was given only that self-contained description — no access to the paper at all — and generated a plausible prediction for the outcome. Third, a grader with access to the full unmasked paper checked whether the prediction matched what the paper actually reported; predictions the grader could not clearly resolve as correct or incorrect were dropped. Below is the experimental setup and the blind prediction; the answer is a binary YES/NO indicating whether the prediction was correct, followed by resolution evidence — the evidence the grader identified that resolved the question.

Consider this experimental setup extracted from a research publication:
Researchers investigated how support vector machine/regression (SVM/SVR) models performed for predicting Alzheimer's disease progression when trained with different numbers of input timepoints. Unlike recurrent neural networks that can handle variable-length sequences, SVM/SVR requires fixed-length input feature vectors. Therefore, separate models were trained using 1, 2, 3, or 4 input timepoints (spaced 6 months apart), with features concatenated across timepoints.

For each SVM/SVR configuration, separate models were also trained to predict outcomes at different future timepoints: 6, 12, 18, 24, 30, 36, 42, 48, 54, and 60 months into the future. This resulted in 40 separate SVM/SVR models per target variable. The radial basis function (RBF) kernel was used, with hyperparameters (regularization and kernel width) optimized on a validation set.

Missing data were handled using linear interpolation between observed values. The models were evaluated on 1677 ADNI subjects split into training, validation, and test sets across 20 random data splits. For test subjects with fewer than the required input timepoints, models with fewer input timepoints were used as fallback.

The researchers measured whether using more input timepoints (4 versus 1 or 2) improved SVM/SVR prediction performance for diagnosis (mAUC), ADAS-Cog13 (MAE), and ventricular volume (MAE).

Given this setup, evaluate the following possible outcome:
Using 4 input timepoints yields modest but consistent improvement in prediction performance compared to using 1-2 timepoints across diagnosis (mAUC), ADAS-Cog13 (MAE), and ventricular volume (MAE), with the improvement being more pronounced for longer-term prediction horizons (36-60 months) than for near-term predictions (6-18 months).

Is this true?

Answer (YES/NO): NO